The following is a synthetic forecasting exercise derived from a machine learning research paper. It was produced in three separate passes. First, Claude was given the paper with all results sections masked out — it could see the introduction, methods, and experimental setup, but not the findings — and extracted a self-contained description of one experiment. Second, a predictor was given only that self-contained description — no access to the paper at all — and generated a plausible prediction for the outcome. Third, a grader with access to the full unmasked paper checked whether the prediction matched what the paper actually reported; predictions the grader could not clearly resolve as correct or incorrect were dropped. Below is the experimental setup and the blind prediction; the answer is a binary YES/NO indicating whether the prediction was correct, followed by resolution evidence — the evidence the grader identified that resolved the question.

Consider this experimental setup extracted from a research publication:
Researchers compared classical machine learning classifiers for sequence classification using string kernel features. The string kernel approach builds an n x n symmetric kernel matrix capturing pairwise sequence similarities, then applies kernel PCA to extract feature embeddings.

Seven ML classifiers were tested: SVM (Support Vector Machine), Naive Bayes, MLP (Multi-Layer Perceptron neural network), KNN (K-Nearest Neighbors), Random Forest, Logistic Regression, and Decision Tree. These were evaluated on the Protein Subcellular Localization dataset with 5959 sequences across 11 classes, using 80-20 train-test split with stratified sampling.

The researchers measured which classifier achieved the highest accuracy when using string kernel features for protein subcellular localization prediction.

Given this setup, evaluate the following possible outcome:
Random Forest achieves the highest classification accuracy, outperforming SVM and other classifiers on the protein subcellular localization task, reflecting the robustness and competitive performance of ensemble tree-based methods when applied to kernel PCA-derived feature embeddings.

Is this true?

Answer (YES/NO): NO